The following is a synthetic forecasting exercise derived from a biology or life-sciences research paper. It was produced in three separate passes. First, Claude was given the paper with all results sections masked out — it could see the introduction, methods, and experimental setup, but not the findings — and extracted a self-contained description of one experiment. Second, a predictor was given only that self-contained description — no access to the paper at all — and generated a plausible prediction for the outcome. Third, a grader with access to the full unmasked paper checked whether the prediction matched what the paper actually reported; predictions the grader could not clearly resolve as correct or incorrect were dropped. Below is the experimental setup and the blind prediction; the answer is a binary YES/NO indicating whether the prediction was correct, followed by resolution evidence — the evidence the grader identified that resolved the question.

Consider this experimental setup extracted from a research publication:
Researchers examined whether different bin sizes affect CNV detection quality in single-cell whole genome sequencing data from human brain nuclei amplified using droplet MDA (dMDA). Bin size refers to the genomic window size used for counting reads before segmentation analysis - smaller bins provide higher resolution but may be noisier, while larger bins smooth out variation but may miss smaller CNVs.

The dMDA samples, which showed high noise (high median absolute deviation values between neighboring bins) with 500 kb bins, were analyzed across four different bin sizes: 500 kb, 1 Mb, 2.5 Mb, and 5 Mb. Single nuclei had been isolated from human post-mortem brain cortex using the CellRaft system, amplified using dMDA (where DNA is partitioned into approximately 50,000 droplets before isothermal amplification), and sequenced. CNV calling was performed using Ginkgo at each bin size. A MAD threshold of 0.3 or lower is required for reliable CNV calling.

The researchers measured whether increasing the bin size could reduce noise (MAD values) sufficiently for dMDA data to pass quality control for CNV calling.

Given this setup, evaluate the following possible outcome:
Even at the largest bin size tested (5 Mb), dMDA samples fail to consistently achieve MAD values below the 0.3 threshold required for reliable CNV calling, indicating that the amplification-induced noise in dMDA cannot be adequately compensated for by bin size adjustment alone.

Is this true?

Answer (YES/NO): YES